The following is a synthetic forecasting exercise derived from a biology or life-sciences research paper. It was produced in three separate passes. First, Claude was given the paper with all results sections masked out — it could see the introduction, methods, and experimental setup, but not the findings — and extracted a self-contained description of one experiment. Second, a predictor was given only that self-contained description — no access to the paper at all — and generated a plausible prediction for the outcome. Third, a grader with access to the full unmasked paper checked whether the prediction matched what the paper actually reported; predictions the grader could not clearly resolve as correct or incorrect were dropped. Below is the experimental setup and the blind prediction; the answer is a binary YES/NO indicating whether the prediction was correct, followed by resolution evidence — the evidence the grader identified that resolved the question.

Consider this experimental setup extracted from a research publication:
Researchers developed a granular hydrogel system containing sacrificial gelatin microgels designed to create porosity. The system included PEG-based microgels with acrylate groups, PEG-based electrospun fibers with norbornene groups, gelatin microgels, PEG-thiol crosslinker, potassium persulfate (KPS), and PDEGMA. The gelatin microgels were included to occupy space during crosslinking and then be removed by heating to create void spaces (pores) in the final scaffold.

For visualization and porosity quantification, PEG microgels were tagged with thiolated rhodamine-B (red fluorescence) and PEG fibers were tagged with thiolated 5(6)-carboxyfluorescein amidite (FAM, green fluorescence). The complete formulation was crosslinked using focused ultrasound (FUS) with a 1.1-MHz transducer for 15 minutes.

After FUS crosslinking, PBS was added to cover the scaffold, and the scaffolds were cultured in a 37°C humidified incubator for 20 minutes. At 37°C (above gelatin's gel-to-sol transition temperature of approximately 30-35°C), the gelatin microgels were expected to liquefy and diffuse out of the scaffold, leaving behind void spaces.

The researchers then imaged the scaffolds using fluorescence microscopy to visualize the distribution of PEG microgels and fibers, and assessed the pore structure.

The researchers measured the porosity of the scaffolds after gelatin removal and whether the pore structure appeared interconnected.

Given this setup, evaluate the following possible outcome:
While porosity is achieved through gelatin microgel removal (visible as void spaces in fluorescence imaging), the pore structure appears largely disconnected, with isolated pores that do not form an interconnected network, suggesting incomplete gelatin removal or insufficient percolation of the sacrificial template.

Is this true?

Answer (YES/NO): NO